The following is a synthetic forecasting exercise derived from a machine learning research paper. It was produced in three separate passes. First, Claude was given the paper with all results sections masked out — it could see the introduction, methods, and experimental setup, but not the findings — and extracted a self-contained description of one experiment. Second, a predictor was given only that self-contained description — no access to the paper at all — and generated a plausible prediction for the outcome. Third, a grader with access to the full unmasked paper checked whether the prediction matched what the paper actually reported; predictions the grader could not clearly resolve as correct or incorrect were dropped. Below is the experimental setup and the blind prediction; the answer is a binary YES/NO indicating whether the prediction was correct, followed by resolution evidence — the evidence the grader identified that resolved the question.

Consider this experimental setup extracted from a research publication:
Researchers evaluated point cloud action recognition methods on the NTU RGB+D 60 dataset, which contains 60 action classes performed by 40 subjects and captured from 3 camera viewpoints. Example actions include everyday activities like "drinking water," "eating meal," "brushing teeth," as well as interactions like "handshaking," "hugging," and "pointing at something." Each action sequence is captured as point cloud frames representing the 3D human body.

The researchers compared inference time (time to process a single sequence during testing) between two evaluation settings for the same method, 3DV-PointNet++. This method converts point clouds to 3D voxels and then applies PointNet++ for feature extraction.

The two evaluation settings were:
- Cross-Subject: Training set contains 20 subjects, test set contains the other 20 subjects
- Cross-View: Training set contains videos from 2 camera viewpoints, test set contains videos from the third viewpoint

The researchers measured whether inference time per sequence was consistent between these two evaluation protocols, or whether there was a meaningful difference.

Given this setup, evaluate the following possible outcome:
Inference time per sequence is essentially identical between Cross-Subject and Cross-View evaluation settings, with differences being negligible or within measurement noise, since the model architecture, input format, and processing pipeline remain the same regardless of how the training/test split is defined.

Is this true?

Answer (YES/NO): NO